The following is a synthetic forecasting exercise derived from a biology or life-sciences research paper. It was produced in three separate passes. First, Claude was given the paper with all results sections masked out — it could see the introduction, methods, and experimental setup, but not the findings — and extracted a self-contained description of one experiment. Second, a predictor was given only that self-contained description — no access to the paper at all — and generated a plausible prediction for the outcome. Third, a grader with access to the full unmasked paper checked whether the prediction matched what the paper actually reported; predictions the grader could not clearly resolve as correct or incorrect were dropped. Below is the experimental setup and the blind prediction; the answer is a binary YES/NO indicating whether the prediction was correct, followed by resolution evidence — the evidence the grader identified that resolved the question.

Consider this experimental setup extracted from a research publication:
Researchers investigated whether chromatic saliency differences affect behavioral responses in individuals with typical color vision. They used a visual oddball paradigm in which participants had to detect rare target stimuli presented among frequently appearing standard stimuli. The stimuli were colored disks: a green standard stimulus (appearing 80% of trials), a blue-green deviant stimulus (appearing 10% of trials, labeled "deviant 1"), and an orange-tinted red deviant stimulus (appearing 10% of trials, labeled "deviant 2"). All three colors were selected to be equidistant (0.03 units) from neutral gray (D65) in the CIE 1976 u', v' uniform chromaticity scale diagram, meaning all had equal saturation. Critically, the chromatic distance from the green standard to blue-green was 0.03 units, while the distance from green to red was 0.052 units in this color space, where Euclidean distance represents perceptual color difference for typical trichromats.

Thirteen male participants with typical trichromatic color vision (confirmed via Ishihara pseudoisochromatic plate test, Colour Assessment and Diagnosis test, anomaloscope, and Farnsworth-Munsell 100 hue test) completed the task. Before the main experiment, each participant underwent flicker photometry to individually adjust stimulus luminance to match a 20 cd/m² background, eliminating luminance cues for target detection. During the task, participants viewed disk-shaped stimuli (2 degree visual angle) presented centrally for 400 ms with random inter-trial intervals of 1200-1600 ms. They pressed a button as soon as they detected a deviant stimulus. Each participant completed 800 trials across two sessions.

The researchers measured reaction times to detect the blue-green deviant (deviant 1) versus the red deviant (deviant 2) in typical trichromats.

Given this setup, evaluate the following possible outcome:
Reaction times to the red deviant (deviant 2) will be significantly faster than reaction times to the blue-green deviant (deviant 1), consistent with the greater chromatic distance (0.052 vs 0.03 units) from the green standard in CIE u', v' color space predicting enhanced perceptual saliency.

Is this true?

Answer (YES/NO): YES